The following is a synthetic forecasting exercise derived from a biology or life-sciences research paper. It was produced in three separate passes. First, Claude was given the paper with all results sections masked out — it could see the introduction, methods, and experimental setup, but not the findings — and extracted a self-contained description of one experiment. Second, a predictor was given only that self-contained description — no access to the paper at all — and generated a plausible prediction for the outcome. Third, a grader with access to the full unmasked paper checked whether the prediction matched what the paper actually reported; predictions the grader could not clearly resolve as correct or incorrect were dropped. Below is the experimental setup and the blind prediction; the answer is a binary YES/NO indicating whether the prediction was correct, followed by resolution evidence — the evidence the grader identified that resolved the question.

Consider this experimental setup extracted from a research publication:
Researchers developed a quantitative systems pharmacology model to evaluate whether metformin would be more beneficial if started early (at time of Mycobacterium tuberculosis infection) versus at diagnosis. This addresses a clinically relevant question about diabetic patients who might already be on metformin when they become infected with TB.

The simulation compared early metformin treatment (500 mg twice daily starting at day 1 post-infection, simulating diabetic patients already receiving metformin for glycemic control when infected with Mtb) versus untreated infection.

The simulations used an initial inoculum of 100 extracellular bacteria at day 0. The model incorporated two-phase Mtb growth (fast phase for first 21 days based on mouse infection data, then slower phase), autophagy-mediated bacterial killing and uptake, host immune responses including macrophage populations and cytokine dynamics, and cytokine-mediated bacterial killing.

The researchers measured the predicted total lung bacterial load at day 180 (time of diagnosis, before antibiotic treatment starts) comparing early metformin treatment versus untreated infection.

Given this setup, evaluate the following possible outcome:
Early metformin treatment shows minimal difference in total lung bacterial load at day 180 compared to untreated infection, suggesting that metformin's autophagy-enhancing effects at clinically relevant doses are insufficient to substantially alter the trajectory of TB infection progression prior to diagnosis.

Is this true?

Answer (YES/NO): NO